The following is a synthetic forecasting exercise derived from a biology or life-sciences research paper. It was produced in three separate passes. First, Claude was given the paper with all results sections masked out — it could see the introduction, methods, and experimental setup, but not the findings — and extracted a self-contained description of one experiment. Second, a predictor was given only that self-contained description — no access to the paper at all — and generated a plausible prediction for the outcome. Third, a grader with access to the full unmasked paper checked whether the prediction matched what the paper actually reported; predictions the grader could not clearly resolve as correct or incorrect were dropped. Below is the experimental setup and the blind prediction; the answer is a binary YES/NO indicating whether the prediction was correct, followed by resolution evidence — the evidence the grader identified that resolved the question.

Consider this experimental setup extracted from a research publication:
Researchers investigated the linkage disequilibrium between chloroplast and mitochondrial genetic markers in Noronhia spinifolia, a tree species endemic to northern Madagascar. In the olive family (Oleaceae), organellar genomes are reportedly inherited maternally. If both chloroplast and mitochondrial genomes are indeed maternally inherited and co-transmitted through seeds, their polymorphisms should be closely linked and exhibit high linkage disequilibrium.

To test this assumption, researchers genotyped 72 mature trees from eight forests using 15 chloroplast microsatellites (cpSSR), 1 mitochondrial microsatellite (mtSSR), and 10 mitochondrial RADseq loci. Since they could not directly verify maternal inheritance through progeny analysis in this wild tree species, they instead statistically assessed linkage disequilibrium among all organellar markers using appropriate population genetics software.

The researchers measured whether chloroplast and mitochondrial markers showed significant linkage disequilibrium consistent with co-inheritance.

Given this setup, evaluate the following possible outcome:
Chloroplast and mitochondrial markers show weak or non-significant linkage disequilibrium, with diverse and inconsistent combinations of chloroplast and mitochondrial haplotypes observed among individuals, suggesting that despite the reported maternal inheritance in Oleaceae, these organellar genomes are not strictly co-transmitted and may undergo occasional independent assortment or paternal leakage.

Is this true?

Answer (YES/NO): YES